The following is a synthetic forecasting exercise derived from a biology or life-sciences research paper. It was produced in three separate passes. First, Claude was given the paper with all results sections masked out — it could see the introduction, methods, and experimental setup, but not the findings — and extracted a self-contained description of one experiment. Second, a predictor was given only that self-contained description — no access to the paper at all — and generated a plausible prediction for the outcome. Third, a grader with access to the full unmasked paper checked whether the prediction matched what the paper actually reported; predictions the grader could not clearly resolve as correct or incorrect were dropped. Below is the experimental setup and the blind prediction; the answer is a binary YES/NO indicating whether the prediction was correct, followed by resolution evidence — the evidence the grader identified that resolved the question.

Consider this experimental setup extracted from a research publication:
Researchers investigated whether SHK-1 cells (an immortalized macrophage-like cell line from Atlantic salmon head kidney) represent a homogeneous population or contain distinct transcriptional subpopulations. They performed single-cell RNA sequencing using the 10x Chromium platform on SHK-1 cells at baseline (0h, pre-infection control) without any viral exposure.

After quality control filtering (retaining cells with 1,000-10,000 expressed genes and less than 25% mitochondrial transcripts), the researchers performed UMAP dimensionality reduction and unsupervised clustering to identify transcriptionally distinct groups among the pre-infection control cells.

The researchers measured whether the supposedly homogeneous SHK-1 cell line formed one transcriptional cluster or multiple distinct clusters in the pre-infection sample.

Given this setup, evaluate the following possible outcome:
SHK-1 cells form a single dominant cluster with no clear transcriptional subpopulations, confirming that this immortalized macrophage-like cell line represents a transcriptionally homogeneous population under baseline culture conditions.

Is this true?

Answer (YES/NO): NO